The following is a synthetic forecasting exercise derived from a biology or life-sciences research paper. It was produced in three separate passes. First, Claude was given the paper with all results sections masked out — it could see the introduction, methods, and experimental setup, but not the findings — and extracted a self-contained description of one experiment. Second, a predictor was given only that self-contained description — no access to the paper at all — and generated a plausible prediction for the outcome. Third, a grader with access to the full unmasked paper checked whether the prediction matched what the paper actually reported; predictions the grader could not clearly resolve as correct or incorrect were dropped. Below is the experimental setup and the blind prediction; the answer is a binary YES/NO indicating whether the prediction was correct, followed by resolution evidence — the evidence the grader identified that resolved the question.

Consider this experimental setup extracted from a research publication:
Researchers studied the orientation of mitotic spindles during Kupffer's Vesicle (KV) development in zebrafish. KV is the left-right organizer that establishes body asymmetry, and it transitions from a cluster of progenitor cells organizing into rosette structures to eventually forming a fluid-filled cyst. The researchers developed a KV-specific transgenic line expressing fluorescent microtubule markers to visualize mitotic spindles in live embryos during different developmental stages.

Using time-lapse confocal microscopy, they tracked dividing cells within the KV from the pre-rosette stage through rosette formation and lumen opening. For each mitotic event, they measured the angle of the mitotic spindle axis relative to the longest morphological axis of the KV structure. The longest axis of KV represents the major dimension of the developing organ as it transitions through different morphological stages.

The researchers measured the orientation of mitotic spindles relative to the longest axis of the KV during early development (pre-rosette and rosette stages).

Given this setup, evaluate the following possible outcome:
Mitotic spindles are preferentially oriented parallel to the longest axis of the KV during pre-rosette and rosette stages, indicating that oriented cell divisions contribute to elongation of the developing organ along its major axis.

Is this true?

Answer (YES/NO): YES